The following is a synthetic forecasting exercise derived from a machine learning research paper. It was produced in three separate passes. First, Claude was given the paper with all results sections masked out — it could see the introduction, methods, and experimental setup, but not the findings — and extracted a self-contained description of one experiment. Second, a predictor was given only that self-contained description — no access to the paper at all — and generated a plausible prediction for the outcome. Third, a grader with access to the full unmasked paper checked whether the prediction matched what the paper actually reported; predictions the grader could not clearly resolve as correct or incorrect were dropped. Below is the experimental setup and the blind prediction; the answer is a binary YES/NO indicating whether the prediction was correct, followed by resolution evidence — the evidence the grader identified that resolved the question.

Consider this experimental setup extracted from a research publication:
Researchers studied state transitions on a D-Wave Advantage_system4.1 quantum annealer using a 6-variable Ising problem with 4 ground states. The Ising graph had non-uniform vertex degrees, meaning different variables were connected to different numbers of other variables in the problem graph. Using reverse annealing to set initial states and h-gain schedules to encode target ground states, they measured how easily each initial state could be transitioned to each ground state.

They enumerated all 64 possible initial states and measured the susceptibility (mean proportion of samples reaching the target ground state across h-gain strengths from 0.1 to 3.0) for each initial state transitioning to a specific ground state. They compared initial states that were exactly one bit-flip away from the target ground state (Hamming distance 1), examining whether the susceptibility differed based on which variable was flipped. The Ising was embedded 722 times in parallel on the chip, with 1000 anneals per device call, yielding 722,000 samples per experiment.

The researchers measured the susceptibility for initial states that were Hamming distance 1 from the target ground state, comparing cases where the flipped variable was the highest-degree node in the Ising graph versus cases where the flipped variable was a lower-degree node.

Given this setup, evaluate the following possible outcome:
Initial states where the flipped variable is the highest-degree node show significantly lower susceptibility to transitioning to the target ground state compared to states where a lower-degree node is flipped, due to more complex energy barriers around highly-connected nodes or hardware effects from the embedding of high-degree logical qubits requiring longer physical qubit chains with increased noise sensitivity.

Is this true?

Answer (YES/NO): NO